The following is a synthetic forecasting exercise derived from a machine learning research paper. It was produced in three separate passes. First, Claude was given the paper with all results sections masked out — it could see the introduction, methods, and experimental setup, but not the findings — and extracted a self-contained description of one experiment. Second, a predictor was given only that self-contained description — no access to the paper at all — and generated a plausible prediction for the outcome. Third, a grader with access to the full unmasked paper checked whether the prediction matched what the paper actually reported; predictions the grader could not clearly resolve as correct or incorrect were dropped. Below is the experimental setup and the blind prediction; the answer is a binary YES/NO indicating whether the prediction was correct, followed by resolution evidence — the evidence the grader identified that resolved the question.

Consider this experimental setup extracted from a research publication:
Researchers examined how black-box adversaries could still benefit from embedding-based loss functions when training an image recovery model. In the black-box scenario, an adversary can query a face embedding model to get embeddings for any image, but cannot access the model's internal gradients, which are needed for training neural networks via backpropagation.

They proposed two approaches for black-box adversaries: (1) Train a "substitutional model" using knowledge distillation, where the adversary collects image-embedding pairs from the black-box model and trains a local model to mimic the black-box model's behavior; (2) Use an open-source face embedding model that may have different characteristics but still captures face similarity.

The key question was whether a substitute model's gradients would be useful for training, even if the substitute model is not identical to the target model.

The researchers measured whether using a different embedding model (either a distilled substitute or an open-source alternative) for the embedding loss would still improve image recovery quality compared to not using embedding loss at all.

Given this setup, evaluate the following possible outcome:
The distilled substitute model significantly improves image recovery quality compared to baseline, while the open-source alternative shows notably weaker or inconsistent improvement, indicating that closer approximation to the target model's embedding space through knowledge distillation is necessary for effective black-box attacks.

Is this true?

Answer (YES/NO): NO